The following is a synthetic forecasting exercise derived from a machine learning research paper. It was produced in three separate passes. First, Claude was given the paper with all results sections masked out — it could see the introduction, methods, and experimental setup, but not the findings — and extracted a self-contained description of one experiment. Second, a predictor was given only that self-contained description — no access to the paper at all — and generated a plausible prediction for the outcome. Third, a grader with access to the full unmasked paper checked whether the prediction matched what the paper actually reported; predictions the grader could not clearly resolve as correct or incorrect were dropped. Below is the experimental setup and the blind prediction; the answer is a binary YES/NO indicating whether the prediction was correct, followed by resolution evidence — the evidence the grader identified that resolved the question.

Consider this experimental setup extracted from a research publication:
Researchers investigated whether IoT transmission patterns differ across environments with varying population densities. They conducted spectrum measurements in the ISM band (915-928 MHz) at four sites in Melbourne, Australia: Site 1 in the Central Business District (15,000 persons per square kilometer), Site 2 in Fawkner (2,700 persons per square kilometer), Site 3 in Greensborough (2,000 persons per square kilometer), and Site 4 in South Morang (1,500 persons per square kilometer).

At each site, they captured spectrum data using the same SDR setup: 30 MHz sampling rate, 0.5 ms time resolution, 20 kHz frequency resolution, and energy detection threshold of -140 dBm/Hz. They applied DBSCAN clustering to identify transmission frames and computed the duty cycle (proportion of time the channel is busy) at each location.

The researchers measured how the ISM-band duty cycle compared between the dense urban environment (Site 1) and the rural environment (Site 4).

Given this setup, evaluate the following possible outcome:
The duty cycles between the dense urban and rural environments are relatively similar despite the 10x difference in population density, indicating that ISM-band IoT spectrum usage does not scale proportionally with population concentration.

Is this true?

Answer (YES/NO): NO